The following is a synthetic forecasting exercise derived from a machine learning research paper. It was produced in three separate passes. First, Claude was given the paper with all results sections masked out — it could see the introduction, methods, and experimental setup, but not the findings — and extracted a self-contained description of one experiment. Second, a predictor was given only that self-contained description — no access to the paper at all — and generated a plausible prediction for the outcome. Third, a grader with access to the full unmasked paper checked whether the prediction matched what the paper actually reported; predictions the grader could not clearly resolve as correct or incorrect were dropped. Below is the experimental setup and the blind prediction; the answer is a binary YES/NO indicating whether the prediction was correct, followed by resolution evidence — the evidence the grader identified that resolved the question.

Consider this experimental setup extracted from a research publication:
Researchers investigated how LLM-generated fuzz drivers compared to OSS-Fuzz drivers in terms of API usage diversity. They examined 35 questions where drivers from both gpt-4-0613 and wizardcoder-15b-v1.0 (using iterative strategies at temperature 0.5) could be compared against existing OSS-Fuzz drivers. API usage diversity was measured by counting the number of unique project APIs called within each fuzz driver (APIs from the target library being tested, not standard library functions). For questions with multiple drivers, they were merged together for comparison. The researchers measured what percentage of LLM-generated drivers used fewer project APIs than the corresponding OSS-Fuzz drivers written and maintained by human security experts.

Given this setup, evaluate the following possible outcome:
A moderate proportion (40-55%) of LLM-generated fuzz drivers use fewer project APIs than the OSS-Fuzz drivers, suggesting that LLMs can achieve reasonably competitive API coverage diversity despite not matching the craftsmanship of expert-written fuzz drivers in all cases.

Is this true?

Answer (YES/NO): NO